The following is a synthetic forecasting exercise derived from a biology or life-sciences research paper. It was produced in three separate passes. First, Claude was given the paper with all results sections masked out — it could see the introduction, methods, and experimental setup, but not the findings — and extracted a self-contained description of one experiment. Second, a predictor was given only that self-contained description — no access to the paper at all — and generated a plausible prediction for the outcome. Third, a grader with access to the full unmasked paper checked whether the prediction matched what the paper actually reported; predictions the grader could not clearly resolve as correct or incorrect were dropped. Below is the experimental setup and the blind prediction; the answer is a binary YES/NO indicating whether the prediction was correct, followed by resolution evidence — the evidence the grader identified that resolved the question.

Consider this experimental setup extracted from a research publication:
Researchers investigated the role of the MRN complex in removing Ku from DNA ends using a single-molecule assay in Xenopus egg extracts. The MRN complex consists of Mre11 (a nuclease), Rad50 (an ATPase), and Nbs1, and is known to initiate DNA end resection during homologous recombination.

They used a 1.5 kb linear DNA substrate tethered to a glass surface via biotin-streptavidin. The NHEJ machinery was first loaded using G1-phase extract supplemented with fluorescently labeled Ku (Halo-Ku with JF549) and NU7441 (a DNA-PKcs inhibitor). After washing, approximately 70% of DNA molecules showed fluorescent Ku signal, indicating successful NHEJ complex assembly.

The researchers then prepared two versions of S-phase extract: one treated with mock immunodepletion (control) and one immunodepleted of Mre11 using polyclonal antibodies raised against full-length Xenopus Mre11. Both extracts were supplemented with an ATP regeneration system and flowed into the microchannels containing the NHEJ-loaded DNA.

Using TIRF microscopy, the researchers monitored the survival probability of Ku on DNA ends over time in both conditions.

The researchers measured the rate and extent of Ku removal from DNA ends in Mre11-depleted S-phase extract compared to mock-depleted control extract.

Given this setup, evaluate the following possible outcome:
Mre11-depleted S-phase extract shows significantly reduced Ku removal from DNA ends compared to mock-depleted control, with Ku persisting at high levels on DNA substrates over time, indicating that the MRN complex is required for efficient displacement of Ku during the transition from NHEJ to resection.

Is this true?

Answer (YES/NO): YES